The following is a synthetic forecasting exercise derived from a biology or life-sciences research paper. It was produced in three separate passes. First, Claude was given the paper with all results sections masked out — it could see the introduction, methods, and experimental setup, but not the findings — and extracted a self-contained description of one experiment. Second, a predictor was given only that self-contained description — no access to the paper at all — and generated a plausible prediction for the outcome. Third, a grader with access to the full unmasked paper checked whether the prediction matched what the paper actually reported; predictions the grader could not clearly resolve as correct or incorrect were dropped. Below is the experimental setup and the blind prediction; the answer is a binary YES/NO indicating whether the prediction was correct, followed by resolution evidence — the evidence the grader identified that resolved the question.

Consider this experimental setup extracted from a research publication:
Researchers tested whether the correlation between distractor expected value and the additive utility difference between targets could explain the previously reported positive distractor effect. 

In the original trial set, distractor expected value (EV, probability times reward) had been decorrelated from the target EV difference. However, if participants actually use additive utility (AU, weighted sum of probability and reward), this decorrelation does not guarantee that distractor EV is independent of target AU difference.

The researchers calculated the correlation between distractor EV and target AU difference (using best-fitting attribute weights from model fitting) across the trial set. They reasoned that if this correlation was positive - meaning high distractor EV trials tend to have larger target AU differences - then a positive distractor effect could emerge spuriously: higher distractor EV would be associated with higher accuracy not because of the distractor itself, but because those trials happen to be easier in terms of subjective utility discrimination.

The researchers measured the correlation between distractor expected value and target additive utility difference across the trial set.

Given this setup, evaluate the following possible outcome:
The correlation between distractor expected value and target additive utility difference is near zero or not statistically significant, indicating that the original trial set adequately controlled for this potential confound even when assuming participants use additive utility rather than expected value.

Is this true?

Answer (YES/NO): NO